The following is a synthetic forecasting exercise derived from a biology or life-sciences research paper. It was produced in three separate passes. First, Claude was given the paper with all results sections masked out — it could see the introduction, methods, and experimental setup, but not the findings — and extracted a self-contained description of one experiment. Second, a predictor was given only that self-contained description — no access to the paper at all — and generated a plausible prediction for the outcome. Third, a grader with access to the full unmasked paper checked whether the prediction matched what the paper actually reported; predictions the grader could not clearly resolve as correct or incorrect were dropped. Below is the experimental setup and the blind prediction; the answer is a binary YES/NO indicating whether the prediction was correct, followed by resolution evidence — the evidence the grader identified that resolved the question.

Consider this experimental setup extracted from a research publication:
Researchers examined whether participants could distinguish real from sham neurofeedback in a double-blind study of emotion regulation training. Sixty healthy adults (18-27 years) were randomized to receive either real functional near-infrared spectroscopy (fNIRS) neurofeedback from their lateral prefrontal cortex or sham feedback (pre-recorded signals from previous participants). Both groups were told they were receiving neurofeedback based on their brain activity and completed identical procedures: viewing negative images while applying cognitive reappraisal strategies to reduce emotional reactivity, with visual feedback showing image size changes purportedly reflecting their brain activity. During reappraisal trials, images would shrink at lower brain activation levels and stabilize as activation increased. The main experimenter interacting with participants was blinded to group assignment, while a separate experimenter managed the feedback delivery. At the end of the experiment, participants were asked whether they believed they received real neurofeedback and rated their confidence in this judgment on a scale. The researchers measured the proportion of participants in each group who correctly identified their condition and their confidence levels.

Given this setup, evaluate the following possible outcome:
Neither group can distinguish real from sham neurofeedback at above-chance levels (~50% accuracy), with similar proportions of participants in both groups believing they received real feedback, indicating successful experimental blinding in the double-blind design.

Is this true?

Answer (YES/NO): YES